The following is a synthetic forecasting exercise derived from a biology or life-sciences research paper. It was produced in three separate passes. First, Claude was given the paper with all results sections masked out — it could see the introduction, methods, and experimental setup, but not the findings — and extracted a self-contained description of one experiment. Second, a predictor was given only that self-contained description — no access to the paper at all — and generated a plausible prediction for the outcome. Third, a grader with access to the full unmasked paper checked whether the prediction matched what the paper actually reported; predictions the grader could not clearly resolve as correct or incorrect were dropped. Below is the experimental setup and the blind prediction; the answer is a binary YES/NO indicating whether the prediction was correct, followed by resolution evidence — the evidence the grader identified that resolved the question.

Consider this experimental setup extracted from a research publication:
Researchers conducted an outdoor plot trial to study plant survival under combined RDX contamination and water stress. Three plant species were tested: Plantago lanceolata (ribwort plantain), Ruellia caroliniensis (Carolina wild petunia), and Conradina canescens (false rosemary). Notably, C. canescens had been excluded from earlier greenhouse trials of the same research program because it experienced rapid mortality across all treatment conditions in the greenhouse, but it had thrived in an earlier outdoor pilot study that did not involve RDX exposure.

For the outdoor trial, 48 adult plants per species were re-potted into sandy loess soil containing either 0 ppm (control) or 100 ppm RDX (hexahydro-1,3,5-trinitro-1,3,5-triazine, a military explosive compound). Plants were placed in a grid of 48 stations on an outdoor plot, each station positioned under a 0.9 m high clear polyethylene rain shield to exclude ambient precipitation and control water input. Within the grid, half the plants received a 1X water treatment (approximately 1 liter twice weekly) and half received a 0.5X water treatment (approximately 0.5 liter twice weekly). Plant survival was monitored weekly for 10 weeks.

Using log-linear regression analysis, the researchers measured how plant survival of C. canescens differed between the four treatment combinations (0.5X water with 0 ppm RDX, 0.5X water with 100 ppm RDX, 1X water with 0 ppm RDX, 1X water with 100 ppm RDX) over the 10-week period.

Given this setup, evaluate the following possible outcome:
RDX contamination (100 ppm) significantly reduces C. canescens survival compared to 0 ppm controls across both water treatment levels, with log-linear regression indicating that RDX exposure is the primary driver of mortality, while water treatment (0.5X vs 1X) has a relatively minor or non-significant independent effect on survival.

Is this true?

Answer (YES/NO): YES